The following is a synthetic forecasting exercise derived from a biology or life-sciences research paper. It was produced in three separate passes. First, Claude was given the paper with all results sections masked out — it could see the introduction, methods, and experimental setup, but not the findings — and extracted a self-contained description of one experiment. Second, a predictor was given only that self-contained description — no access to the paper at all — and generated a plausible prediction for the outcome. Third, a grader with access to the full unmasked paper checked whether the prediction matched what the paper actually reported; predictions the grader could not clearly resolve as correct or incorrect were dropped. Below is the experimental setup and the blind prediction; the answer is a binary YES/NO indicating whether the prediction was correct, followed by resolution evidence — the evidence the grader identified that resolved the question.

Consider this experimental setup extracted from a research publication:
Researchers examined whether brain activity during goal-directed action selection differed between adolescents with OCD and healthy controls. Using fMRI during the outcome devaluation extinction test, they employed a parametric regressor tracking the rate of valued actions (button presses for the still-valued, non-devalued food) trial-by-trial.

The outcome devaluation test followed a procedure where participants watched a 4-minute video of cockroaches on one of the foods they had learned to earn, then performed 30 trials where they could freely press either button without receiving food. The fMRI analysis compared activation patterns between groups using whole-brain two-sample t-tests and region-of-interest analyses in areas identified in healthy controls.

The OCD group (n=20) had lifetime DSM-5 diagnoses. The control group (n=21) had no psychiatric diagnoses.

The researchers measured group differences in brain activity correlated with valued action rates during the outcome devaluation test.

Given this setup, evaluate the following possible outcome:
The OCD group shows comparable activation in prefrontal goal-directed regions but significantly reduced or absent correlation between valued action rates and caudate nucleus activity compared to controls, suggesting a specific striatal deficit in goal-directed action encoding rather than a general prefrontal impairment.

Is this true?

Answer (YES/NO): NO